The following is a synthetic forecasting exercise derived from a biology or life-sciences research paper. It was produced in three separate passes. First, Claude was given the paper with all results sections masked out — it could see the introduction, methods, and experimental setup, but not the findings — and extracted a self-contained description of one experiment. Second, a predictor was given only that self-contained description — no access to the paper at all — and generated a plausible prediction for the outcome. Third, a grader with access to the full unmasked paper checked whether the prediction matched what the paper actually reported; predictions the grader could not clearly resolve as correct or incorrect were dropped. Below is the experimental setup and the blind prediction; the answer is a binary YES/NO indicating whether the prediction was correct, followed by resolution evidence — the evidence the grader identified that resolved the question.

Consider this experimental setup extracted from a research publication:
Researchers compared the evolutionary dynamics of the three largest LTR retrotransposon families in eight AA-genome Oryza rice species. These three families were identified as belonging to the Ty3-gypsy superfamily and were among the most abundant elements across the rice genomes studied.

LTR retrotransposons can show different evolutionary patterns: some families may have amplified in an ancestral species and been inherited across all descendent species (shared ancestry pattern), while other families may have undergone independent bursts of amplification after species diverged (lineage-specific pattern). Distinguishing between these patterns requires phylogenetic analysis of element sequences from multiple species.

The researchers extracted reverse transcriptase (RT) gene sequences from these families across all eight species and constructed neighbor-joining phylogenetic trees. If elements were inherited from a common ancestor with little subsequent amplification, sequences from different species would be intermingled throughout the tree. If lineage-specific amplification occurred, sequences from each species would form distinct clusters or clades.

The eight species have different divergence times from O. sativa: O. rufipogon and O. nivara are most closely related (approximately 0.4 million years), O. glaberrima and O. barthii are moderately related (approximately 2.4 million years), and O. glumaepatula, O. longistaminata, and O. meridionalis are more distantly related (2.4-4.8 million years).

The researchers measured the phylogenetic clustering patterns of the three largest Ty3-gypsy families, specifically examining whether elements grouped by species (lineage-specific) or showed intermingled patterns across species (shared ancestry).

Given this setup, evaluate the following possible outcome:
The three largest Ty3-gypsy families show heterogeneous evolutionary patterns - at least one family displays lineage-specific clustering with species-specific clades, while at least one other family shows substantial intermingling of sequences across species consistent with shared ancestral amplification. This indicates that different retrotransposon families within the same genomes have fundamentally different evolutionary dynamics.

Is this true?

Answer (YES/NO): YES